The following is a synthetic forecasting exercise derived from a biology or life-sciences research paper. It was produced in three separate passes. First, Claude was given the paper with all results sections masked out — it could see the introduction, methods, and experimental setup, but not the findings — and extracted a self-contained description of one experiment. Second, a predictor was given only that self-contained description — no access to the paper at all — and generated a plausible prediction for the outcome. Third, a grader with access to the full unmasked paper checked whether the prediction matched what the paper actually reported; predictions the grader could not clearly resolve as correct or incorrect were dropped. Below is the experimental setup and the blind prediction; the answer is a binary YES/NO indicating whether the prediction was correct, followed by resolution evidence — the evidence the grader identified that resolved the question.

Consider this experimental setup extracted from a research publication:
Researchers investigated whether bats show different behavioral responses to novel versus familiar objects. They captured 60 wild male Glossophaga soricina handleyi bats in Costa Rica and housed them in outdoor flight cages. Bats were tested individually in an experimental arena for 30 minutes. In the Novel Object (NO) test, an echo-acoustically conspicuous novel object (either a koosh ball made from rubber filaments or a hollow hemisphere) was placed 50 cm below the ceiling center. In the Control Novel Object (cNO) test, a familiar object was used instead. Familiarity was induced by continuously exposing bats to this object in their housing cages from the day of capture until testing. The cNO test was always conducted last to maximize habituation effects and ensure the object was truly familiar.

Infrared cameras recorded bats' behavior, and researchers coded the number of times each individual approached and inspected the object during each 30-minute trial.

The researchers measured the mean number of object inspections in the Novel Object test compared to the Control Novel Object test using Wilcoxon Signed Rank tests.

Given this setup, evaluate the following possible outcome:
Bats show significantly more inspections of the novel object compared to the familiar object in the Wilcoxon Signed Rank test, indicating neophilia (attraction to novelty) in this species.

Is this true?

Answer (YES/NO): YES